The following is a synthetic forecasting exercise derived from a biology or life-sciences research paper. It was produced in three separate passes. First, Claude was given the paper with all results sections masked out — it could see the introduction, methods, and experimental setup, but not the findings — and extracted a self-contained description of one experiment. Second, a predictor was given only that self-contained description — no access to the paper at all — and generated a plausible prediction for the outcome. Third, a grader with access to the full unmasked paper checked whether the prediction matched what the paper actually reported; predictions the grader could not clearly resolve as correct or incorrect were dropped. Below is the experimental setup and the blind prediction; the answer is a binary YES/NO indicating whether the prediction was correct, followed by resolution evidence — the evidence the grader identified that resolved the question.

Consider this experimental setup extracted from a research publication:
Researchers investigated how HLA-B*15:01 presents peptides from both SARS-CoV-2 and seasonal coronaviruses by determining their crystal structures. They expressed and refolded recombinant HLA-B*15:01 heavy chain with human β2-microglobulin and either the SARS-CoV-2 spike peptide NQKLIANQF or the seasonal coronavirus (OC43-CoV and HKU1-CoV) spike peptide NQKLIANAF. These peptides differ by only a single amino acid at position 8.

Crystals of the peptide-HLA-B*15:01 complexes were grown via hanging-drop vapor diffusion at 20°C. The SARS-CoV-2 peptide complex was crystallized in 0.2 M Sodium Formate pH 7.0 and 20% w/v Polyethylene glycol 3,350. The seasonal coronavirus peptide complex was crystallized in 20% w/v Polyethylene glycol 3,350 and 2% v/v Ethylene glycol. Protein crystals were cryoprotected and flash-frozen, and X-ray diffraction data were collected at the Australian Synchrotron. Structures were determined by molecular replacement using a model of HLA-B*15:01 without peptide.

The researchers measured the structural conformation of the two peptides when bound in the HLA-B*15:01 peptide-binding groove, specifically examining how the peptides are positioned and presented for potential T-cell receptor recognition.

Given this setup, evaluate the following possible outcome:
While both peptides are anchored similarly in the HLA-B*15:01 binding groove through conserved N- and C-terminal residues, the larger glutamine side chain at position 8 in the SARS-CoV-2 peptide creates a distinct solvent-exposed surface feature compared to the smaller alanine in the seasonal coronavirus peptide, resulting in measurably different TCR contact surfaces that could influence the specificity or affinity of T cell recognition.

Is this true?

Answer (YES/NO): NO